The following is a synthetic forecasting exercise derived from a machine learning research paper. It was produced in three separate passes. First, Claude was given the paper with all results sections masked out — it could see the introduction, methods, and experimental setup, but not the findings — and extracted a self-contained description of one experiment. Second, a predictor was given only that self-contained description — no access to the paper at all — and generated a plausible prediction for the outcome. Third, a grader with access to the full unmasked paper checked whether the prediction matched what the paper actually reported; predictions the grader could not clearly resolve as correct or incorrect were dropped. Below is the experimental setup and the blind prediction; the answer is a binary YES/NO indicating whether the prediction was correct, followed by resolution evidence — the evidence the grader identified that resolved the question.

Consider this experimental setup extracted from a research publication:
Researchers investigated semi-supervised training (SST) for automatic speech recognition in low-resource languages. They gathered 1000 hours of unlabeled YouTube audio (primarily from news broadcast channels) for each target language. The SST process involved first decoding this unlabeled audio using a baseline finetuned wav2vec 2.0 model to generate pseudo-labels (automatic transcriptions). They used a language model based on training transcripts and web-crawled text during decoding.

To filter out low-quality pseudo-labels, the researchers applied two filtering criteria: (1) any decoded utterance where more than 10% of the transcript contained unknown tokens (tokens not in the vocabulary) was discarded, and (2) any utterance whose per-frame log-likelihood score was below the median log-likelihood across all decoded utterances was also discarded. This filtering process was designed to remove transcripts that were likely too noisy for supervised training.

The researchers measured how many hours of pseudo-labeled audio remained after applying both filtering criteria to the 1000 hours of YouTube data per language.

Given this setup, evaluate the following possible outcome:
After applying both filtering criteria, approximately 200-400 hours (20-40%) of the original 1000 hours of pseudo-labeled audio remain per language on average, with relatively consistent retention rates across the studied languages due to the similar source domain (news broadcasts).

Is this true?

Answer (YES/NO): NO